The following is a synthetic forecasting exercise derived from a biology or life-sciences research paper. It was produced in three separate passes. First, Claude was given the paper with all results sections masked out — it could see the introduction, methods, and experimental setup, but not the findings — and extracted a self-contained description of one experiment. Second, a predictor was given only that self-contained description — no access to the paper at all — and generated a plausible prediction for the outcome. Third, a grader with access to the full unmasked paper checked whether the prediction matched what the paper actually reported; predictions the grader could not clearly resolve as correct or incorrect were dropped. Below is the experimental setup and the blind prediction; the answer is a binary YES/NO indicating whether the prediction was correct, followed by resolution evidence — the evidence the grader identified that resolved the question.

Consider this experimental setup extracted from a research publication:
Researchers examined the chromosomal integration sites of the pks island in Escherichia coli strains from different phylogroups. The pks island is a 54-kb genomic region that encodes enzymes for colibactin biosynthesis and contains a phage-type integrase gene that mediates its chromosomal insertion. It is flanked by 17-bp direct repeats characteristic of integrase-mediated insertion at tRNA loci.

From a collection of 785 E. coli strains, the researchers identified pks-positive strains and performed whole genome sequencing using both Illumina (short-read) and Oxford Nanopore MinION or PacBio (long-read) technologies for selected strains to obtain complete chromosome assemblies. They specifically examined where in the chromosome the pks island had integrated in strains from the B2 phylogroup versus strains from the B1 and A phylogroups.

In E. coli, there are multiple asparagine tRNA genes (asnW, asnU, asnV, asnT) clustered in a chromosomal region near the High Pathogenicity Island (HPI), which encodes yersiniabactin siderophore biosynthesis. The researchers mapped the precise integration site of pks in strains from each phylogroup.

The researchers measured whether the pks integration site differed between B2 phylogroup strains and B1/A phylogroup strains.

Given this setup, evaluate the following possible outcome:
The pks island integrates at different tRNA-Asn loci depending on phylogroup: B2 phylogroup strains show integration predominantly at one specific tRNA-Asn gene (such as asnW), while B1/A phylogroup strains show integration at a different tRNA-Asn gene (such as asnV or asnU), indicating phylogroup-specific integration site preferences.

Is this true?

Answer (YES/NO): NO